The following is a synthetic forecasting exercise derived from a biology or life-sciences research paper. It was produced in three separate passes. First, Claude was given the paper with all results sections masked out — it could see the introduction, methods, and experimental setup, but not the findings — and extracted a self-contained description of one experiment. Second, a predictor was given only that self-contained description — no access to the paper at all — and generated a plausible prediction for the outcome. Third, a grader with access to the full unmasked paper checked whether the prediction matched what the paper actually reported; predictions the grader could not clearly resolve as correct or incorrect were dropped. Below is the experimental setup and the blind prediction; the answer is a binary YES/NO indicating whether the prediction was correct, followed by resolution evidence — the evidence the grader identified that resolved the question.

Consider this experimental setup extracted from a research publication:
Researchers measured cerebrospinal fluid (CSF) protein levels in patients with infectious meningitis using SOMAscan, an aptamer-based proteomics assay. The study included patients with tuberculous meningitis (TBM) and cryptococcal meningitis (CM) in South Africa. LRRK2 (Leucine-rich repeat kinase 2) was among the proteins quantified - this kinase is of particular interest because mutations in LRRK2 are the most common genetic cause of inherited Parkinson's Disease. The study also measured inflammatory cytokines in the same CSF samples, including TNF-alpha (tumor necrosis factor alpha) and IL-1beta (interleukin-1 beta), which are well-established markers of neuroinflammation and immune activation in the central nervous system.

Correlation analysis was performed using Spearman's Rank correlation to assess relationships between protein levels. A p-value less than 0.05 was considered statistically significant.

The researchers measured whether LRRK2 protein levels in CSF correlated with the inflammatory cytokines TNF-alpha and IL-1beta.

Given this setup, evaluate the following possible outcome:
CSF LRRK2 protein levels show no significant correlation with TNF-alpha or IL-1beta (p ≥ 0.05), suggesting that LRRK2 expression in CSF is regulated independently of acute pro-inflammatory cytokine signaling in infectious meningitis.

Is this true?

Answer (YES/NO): NO